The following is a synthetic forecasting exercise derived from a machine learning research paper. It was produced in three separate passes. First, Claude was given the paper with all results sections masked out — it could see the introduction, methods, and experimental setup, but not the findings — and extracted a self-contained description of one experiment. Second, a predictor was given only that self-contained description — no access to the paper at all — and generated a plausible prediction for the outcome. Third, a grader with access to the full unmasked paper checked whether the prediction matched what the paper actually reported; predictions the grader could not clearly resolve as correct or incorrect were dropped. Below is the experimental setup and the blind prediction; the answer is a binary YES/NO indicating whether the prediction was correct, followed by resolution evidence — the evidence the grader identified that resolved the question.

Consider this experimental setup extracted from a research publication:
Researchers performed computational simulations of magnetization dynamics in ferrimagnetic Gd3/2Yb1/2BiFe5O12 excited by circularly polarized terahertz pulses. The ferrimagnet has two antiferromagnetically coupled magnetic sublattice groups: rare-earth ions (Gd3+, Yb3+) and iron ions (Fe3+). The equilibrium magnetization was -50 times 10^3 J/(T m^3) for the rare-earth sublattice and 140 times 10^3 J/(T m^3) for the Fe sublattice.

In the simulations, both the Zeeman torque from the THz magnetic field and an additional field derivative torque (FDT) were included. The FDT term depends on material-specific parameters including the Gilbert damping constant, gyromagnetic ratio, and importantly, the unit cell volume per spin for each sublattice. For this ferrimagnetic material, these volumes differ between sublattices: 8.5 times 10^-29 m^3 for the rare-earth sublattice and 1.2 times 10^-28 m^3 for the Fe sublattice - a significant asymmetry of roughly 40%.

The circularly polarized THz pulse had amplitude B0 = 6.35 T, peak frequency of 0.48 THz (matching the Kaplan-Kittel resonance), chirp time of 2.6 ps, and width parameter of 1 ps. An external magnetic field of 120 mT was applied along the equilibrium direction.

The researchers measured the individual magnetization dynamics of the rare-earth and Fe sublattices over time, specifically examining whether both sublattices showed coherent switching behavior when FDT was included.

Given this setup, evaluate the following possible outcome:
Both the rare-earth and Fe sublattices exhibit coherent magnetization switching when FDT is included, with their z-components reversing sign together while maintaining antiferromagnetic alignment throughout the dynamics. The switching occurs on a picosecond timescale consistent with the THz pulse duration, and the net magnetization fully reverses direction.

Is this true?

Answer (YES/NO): NO